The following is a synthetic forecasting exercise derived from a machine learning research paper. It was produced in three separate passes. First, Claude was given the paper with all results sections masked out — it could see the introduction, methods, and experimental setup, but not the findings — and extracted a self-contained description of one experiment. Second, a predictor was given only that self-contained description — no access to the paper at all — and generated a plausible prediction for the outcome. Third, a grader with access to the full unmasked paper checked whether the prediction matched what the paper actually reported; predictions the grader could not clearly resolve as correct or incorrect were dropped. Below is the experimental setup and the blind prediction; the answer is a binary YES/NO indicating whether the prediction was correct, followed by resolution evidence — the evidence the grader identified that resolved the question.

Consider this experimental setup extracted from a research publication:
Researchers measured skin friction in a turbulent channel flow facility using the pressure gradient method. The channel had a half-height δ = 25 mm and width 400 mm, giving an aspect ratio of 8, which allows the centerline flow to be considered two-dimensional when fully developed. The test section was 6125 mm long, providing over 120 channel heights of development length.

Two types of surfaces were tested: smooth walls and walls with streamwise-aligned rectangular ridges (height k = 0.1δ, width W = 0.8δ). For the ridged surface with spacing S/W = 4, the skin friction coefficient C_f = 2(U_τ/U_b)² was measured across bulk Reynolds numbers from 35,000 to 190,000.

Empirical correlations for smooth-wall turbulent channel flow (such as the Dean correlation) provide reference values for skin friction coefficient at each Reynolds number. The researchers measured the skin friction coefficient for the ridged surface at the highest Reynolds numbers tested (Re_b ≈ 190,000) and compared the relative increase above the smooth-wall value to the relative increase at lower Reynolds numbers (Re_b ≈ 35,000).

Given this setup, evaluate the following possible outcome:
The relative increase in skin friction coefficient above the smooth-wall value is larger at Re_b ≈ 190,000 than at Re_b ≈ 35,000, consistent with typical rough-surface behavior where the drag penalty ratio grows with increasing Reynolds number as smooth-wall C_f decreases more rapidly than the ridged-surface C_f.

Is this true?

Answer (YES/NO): YES